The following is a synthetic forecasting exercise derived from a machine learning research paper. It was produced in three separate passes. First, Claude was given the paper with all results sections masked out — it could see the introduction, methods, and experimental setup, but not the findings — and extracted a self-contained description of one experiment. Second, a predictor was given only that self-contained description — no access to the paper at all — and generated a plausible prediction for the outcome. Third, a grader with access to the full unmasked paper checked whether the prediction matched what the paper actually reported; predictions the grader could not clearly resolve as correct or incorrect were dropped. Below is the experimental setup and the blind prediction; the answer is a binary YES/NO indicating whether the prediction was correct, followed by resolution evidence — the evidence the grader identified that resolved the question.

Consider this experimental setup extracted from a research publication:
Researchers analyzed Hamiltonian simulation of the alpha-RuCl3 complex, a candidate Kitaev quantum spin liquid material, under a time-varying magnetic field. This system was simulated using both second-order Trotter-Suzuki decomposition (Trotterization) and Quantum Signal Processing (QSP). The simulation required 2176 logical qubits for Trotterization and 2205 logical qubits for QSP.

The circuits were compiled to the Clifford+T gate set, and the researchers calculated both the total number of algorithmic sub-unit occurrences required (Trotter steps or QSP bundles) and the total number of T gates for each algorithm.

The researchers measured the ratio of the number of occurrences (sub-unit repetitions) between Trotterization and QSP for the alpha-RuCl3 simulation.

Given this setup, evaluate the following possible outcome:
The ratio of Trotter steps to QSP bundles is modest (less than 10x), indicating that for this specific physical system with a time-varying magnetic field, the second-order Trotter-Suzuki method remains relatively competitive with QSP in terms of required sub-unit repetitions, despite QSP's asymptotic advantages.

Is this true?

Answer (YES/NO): YES